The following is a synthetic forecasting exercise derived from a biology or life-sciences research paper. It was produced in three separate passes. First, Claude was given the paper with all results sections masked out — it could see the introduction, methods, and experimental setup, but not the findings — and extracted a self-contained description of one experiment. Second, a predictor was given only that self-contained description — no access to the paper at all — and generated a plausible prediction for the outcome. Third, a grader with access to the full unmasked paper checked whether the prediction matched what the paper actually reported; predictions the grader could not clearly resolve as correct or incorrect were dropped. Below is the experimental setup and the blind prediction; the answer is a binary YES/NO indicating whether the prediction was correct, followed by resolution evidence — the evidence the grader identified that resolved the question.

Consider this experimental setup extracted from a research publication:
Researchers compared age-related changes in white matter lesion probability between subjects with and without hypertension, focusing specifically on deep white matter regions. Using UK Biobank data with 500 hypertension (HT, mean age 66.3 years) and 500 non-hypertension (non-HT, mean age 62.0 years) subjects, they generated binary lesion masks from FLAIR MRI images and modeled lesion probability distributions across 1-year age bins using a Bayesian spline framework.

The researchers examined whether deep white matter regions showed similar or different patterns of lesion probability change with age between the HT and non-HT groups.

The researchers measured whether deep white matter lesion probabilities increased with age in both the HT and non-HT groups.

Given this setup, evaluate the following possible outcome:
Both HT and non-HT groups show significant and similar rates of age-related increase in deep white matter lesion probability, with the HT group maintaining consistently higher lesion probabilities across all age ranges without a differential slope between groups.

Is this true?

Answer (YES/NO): NO